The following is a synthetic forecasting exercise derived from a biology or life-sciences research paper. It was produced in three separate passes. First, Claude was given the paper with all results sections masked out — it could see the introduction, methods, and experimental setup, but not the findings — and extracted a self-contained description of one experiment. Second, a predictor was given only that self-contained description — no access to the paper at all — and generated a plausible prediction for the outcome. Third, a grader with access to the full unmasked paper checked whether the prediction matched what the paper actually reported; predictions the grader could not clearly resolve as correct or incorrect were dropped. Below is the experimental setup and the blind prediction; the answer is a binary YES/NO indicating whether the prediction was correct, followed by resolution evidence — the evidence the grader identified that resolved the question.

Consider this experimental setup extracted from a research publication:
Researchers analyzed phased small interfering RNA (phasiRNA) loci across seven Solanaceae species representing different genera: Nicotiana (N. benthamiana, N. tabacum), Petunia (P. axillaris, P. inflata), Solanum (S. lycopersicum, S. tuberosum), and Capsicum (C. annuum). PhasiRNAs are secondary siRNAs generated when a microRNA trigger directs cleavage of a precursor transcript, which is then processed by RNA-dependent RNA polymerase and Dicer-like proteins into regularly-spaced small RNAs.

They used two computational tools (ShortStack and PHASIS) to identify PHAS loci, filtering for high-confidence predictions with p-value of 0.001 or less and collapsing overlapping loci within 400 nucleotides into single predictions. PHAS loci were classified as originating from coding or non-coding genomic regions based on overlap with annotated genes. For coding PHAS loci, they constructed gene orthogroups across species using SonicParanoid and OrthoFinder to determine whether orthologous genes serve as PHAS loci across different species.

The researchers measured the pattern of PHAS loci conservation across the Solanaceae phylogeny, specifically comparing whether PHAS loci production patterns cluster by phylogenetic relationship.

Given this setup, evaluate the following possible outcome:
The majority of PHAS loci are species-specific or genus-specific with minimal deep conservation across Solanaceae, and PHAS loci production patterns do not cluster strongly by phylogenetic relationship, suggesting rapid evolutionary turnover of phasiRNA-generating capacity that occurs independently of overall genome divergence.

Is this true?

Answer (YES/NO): NO